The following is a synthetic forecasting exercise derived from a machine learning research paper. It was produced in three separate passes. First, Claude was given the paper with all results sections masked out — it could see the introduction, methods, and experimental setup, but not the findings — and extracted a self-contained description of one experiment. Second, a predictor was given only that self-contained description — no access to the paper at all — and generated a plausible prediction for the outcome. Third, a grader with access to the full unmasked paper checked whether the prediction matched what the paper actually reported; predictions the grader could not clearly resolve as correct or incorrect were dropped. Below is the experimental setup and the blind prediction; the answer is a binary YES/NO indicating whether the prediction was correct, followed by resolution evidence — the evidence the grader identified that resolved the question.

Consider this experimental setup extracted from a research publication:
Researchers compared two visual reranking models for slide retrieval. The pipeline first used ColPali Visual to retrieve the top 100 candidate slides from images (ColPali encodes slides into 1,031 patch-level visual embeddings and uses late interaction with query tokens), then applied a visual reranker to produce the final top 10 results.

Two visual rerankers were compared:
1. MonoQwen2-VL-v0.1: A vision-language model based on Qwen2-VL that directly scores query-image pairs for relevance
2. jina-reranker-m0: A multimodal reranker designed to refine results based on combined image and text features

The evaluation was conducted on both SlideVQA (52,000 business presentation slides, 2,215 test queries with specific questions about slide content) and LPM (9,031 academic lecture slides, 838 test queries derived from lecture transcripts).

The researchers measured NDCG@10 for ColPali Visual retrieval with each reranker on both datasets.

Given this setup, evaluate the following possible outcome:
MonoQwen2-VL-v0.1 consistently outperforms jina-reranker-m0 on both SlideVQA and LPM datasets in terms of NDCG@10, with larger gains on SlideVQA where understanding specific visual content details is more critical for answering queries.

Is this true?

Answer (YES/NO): NO